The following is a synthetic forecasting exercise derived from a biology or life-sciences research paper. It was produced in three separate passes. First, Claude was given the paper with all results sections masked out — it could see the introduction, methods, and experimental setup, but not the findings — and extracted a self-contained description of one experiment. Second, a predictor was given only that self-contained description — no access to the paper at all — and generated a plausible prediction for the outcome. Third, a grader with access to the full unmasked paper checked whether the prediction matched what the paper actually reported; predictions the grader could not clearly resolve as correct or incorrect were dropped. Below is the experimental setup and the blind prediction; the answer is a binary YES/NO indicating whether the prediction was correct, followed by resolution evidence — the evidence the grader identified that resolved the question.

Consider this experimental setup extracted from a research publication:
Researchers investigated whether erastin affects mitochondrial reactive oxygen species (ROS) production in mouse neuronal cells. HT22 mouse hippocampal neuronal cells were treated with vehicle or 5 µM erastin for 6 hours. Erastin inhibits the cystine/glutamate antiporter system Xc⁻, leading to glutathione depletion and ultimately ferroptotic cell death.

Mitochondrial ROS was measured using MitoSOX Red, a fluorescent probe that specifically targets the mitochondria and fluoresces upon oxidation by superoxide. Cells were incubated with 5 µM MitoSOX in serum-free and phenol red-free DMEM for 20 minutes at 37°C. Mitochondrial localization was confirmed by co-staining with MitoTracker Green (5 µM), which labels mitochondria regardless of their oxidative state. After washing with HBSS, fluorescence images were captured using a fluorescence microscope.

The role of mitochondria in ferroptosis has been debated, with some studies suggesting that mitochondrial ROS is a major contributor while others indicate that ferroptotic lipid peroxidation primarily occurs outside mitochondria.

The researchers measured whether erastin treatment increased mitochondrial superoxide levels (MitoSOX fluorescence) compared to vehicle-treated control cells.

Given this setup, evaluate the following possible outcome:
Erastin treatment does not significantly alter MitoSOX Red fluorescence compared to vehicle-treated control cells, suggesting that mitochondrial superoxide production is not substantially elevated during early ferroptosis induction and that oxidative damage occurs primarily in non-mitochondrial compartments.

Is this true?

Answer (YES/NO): NO